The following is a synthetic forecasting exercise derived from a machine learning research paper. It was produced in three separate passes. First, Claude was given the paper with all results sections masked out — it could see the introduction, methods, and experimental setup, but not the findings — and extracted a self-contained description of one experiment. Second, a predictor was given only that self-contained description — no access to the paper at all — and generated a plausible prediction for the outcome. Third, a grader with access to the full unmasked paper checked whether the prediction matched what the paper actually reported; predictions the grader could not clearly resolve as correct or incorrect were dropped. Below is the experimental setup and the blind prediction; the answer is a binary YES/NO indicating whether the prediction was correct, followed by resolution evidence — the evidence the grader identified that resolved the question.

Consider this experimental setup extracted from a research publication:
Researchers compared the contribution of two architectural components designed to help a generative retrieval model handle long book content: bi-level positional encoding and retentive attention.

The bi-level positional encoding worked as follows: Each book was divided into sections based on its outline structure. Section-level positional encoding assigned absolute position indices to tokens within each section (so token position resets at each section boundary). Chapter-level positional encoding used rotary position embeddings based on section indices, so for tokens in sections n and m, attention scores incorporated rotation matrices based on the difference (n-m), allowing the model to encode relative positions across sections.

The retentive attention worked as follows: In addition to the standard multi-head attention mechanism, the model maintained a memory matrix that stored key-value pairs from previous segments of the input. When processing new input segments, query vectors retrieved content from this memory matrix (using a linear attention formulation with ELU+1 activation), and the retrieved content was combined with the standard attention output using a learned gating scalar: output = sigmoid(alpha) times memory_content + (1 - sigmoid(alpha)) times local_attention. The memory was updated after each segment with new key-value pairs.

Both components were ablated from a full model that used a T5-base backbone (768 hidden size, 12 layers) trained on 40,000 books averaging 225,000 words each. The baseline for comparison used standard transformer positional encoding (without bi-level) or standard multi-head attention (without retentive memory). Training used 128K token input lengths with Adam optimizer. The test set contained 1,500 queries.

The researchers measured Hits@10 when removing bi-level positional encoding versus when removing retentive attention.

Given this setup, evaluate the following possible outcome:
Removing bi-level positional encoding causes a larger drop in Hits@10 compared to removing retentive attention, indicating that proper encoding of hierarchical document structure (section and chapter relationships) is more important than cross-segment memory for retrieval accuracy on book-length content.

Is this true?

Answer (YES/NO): YES